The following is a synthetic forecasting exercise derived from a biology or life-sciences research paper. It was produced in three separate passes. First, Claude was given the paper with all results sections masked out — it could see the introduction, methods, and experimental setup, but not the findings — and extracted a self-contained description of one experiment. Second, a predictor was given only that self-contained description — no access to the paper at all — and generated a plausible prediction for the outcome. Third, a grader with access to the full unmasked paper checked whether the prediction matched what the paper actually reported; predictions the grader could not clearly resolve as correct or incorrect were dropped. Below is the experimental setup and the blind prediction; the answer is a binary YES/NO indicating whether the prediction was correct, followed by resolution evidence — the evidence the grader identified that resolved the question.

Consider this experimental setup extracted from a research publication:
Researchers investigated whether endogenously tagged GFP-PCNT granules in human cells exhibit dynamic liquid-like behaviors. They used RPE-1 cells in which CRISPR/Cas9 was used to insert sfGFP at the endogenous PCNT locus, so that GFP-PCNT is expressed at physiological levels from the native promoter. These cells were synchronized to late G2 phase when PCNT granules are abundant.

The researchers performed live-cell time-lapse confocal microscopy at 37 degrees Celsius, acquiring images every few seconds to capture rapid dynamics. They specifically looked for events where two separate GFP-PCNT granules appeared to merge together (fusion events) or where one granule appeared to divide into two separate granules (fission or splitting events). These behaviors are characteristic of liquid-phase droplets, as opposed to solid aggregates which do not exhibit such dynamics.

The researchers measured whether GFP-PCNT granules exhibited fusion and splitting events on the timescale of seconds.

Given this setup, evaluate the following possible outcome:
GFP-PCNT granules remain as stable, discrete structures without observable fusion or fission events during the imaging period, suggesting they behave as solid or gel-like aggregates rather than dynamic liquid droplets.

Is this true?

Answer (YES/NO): NO